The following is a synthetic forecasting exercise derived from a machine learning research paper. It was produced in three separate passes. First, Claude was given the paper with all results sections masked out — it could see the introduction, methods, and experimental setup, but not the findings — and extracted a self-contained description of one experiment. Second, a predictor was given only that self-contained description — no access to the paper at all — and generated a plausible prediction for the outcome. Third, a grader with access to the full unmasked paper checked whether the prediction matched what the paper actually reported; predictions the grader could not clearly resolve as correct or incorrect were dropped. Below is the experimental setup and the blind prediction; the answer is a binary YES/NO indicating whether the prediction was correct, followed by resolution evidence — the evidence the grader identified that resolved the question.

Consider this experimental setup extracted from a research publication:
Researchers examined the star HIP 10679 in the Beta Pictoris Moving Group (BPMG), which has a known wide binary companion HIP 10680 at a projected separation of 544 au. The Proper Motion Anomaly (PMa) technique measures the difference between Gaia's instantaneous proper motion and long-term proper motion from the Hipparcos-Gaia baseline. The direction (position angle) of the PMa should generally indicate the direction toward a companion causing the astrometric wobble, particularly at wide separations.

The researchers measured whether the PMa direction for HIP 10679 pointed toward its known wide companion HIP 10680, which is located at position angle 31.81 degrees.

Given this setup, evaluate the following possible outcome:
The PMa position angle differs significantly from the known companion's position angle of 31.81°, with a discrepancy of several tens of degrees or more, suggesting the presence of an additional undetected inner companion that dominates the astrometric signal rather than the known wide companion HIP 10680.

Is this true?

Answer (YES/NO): YES